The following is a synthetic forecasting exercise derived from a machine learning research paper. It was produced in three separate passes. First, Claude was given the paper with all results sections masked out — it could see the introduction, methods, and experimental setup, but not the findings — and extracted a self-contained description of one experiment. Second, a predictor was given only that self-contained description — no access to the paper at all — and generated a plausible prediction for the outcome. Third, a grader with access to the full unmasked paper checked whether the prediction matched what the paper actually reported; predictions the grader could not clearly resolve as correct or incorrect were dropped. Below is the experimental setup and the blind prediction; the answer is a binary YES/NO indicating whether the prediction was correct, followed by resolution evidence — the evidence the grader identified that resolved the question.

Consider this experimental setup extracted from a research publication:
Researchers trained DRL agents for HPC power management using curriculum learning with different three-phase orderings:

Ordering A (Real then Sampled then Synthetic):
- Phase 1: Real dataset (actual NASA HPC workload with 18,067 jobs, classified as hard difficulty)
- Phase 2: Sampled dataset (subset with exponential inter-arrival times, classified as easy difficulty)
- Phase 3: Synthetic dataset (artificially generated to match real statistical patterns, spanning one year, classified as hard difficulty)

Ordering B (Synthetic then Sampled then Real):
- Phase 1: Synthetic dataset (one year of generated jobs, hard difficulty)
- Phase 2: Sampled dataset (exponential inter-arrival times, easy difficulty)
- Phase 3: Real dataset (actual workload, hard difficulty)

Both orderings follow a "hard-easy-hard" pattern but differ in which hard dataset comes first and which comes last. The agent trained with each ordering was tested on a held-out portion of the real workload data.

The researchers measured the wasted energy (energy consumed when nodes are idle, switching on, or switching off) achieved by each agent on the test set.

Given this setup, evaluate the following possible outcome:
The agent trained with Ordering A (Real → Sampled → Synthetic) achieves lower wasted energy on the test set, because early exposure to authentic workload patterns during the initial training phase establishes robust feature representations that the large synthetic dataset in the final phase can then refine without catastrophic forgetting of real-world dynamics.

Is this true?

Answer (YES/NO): NO